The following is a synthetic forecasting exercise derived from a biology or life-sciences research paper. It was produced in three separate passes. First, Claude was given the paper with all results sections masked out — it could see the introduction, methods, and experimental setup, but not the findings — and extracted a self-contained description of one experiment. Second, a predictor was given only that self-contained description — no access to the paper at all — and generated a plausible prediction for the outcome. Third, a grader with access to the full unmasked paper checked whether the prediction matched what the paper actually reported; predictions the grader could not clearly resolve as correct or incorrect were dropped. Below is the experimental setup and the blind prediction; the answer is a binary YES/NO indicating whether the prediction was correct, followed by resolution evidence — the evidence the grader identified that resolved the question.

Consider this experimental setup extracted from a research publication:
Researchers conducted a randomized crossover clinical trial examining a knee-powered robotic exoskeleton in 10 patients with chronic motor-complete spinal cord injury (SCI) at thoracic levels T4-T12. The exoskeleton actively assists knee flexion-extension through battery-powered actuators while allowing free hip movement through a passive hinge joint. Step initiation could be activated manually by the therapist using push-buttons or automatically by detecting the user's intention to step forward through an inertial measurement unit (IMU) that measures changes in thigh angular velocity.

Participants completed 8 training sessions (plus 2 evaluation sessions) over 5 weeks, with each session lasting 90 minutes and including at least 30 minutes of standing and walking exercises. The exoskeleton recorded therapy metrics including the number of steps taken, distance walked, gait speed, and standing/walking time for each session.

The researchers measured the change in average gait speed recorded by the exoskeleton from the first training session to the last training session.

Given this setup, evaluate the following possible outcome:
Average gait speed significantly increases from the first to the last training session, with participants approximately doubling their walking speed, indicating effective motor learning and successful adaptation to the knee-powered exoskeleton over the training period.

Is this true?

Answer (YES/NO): NO